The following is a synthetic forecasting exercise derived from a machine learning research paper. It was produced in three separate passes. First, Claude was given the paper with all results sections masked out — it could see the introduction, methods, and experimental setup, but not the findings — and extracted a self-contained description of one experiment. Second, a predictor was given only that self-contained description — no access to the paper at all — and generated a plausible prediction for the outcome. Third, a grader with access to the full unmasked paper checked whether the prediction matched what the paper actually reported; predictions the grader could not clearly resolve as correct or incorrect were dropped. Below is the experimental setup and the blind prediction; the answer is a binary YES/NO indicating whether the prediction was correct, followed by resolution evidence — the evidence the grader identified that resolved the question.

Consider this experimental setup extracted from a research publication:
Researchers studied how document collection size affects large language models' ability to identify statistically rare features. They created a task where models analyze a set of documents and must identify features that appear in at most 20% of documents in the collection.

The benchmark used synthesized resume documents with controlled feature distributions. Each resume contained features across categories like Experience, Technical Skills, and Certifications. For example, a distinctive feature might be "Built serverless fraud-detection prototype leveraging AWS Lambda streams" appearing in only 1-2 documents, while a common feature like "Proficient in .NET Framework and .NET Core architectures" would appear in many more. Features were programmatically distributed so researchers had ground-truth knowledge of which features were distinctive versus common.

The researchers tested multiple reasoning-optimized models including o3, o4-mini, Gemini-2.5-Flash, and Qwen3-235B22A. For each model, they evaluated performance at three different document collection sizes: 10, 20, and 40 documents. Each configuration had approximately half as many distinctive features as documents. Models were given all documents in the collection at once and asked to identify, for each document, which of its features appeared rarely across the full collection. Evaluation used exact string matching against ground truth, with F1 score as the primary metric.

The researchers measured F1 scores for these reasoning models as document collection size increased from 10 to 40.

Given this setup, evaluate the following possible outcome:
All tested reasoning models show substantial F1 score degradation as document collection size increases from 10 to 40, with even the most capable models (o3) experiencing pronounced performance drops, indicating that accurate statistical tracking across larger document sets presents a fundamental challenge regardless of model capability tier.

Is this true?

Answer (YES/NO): YES